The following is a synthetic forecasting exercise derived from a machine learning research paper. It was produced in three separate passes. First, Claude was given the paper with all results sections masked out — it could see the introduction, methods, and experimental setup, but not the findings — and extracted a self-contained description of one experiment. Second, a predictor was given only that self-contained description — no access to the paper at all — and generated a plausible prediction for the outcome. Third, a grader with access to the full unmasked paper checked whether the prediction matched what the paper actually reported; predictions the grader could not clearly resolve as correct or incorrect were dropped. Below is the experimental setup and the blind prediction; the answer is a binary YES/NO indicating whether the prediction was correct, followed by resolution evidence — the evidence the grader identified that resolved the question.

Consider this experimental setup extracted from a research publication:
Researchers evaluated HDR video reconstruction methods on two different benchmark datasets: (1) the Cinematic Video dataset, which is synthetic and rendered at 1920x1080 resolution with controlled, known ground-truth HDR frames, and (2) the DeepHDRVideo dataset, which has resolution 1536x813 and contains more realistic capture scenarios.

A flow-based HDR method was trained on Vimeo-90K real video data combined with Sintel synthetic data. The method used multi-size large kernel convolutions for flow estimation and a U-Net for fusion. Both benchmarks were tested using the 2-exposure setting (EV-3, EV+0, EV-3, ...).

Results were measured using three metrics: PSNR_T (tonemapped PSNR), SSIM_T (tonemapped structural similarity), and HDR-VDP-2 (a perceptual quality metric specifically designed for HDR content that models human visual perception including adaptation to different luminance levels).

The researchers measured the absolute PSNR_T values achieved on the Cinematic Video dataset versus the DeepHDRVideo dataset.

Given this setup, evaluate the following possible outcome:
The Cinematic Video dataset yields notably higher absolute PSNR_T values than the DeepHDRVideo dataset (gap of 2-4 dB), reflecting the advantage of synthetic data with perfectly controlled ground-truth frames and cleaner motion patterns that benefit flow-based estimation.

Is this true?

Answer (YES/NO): NO